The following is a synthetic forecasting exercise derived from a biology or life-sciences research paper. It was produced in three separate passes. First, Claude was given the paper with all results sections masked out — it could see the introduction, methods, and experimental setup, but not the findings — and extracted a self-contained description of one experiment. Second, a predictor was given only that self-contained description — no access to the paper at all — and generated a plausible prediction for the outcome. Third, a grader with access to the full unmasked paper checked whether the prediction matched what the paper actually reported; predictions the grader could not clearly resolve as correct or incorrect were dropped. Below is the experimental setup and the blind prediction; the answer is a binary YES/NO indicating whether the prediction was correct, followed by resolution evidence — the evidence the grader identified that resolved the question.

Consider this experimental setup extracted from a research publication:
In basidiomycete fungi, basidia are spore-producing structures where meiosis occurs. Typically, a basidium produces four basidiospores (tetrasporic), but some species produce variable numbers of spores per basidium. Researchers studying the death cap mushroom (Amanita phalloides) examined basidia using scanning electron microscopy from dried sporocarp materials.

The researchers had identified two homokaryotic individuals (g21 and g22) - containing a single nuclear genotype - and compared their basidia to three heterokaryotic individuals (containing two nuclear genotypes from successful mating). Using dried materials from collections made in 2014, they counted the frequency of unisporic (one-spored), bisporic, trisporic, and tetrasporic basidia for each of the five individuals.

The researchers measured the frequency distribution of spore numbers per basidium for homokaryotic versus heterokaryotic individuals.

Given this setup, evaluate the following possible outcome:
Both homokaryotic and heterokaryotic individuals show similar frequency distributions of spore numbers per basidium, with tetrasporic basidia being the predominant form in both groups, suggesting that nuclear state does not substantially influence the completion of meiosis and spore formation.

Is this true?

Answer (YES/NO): NO